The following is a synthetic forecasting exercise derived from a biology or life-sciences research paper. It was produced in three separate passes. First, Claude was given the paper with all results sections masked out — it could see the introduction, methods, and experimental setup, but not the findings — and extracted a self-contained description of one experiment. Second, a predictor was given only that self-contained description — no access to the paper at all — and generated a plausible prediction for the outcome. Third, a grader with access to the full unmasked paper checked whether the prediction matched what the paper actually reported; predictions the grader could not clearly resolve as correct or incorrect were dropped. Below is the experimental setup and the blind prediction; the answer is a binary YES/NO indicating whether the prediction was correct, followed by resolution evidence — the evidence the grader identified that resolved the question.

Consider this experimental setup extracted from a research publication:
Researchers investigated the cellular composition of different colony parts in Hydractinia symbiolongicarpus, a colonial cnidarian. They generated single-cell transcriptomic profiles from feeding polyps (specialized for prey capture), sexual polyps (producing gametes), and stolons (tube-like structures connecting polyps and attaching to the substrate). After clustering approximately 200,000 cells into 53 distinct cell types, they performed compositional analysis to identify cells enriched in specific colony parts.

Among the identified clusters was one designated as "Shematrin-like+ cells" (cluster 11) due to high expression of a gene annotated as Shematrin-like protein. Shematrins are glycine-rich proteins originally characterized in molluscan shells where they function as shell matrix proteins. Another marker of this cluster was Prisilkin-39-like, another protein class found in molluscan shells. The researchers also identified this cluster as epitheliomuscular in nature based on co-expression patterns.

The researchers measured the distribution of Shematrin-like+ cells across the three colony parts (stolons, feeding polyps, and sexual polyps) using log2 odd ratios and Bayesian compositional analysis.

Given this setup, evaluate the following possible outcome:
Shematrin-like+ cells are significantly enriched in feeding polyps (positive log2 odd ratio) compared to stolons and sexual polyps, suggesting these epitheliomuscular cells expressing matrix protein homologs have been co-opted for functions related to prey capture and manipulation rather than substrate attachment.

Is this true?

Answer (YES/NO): NO